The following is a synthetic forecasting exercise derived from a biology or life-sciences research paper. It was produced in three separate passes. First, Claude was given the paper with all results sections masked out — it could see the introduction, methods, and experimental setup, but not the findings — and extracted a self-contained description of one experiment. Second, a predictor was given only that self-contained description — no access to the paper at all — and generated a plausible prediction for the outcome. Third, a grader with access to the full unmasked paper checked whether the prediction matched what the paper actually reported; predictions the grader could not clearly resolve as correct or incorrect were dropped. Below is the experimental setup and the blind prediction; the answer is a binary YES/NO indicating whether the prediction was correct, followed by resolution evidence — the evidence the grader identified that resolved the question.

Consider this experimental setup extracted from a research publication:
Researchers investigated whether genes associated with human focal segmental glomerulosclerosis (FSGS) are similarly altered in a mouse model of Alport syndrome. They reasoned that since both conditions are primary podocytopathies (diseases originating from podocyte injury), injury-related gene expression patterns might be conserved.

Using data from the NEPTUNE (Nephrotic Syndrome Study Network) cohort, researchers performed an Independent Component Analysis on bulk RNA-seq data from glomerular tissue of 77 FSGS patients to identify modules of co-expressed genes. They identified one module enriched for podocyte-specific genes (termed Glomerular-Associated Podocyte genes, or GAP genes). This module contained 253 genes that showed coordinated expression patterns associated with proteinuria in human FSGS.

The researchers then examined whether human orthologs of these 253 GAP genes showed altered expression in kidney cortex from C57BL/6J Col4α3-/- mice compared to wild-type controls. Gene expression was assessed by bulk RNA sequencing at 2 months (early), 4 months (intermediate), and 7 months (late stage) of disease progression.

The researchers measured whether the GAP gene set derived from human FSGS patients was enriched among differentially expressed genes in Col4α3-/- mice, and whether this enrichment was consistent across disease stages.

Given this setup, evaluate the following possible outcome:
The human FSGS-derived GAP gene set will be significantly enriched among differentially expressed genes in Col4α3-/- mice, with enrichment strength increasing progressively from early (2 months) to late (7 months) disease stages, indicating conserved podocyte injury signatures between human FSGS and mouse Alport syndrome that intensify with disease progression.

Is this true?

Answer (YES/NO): NO